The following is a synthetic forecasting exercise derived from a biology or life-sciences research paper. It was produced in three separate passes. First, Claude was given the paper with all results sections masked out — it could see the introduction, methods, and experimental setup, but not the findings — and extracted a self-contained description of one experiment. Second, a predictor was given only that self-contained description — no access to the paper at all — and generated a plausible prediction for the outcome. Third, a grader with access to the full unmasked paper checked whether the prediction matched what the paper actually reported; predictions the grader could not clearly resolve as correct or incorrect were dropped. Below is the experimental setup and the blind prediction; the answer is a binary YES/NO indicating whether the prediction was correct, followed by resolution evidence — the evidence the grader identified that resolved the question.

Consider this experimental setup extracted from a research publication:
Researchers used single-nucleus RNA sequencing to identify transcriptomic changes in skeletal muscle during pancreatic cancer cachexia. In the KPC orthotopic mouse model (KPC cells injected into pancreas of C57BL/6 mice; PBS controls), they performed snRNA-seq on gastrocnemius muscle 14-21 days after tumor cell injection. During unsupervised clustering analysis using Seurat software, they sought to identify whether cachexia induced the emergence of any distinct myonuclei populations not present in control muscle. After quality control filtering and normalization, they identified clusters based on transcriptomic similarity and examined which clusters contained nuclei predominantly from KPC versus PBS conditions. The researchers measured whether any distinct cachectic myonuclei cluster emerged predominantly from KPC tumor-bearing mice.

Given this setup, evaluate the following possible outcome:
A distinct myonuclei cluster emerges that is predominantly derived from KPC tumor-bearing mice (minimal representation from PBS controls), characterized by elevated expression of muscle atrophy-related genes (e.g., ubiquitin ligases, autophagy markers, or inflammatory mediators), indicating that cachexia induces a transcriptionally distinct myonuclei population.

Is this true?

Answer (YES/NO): YES